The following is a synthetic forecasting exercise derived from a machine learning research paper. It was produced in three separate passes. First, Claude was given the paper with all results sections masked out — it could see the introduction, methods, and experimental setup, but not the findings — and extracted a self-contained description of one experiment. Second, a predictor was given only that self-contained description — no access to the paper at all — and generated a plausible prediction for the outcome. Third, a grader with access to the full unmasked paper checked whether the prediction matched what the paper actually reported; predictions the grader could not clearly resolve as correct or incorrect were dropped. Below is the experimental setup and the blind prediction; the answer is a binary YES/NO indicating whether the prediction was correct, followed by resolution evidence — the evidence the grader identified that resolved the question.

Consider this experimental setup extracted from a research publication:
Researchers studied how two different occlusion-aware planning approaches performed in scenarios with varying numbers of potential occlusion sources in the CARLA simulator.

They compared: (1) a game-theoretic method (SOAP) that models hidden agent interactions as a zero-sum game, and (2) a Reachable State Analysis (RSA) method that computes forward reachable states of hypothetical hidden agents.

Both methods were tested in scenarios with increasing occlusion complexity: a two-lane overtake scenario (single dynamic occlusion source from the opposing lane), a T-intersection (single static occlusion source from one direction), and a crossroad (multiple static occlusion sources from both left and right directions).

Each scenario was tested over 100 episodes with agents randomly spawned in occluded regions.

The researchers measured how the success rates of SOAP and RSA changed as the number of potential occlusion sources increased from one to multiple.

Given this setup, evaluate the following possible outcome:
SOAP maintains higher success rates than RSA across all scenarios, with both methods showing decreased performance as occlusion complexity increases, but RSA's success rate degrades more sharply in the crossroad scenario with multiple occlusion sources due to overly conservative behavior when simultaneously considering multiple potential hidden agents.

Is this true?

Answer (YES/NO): NO